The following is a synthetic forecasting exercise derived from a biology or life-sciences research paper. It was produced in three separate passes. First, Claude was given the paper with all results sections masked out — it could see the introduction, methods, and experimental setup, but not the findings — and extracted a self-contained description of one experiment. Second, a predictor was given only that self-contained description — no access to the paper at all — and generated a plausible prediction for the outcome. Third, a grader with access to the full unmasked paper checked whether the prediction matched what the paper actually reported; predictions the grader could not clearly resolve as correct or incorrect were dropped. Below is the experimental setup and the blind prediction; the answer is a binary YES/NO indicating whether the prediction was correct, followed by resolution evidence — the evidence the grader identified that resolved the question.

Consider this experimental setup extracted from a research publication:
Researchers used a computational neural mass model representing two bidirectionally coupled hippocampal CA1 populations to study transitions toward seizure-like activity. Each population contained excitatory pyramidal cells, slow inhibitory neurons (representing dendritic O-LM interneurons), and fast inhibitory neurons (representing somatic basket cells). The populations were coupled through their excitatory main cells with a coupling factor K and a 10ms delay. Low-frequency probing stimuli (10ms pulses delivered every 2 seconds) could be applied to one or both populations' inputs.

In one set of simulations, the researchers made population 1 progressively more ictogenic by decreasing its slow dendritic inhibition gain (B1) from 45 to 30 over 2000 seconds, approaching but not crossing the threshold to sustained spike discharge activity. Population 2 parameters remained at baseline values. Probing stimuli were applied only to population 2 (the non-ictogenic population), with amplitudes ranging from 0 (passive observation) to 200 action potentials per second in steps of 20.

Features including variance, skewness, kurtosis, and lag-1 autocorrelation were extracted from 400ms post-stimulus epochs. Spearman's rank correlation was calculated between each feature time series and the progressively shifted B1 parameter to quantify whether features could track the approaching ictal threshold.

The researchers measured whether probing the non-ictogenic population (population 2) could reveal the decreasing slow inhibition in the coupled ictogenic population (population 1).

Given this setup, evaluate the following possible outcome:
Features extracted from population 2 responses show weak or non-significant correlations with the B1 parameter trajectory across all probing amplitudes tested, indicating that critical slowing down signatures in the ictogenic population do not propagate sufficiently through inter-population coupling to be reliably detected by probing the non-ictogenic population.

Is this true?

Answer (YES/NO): YES